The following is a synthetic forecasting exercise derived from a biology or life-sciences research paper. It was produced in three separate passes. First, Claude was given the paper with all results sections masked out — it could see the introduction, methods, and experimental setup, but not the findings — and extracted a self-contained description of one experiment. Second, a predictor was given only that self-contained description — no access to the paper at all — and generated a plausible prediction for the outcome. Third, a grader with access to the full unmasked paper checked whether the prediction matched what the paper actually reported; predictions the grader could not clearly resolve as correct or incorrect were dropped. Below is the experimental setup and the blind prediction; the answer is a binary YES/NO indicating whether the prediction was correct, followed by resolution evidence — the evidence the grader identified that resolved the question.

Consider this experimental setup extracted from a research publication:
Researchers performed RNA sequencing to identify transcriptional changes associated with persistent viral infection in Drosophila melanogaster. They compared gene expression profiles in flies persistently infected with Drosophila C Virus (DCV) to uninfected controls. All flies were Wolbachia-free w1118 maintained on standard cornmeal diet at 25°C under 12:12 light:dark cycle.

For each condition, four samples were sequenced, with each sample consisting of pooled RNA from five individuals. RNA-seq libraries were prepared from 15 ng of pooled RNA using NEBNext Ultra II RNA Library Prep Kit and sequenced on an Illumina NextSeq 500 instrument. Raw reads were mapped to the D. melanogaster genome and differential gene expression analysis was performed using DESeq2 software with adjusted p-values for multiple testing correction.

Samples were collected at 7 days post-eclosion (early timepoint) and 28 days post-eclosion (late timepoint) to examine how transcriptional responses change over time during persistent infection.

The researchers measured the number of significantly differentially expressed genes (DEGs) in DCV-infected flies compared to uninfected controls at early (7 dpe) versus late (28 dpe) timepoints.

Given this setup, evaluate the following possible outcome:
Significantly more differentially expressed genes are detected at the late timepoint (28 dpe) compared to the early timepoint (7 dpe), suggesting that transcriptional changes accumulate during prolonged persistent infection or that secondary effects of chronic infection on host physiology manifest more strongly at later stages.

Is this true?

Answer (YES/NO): YES